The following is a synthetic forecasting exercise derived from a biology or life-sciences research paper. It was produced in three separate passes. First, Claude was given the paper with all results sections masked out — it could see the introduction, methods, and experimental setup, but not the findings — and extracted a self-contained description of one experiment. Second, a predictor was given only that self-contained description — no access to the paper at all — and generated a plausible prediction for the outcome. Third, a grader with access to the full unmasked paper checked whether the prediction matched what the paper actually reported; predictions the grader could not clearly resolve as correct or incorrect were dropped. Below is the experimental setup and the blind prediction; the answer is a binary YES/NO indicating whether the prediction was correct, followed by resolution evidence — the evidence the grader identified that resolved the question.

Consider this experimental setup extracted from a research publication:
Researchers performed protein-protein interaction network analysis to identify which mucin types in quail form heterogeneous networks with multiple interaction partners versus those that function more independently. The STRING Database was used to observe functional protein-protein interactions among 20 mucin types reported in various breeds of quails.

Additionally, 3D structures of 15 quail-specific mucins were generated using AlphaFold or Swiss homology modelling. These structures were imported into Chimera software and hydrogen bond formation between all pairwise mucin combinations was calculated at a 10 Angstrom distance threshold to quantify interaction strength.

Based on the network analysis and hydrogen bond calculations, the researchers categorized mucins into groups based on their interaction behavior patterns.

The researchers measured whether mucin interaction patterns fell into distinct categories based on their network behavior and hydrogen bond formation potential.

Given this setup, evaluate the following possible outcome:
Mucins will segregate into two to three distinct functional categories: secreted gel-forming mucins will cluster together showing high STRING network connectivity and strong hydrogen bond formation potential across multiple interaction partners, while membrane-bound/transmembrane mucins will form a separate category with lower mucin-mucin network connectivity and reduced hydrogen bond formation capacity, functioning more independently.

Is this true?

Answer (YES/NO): NO